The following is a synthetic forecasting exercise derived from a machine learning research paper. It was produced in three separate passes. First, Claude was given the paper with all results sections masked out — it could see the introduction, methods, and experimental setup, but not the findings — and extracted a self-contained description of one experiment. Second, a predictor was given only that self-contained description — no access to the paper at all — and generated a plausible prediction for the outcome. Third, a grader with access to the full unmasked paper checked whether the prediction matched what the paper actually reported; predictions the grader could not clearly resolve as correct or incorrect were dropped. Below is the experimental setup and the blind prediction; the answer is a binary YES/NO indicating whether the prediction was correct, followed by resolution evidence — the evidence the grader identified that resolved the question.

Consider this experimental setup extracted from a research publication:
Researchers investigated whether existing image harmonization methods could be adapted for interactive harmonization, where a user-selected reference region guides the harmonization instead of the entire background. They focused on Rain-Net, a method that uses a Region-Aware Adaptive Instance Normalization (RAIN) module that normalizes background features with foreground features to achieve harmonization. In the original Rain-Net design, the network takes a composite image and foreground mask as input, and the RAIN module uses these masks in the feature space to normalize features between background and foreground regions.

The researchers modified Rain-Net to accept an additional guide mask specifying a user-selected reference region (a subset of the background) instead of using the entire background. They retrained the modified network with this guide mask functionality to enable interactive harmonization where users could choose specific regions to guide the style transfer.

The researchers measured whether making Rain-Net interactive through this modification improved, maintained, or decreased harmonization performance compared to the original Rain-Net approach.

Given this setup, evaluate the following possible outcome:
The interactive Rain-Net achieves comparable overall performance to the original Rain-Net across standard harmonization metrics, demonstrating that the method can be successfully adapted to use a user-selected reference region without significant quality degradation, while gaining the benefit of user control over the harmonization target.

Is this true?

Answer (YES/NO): NO